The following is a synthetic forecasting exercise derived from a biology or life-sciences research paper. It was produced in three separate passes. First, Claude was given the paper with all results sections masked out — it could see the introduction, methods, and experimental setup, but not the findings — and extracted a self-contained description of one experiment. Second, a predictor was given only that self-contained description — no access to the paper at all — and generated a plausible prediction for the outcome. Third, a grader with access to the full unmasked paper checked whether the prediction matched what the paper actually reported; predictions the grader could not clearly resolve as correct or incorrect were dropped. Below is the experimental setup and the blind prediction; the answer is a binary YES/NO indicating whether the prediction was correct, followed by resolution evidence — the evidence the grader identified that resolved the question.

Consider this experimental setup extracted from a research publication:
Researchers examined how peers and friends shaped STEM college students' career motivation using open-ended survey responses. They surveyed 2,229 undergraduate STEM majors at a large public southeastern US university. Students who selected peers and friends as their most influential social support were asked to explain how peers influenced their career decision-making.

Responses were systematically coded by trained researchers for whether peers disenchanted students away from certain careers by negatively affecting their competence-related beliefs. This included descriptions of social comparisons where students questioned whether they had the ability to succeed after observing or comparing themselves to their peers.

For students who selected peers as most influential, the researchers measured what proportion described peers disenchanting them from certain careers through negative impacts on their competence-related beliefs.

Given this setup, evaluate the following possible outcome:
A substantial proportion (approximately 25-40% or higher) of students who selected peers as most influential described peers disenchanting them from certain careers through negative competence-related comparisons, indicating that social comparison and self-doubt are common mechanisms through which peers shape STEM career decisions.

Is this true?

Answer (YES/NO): NO